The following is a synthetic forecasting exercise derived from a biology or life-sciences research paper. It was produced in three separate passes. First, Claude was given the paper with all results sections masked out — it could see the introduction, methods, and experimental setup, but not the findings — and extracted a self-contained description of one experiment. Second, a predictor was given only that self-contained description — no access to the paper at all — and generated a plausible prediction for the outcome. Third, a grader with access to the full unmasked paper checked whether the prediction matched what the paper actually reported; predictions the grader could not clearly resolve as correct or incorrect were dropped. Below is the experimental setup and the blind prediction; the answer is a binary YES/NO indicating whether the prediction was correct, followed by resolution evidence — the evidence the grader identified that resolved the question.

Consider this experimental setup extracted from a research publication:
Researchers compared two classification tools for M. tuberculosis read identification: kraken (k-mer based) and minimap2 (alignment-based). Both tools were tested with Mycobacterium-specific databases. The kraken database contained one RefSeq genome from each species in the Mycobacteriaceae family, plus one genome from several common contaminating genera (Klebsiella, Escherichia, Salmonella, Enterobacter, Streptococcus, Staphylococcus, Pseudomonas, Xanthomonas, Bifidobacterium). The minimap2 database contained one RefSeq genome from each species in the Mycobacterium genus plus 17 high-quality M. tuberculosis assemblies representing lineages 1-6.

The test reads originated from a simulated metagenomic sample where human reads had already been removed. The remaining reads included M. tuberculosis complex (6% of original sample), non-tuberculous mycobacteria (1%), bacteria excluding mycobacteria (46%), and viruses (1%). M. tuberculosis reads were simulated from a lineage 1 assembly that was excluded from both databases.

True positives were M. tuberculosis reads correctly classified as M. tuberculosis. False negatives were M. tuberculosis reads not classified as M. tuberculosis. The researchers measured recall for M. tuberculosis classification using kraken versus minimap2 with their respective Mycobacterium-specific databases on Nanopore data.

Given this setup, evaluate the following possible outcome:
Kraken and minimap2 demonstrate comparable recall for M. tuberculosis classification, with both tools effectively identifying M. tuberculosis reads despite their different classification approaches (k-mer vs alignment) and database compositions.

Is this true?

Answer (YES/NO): YES